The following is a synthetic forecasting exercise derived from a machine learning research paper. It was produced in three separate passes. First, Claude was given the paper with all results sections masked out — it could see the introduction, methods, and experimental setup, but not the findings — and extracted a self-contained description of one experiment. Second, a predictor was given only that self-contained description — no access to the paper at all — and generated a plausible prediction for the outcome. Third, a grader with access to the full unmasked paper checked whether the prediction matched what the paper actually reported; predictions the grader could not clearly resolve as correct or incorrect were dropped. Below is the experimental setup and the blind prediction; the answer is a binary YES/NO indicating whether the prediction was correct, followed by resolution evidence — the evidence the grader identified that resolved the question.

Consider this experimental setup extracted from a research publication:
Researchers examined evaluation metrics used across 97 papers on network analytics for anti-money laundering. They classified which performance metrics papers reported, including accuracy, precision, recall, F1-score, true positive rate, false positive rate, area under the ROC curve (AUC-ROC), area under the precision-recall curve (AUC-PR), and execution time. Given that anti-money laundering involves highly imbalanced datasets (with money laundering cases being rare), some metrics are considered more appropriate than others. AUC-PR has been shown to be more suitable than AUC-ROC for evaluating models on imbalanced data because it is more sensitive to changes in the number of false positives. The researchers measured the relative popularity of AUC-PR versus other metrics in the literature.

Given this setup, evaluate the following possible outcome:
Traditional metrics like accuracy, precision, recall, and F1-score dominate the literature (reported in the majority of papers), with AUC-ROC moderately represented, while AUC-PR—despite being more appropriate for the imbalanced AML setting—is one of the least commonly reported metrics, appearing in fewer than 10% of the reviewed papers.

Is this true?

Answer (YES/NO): NO